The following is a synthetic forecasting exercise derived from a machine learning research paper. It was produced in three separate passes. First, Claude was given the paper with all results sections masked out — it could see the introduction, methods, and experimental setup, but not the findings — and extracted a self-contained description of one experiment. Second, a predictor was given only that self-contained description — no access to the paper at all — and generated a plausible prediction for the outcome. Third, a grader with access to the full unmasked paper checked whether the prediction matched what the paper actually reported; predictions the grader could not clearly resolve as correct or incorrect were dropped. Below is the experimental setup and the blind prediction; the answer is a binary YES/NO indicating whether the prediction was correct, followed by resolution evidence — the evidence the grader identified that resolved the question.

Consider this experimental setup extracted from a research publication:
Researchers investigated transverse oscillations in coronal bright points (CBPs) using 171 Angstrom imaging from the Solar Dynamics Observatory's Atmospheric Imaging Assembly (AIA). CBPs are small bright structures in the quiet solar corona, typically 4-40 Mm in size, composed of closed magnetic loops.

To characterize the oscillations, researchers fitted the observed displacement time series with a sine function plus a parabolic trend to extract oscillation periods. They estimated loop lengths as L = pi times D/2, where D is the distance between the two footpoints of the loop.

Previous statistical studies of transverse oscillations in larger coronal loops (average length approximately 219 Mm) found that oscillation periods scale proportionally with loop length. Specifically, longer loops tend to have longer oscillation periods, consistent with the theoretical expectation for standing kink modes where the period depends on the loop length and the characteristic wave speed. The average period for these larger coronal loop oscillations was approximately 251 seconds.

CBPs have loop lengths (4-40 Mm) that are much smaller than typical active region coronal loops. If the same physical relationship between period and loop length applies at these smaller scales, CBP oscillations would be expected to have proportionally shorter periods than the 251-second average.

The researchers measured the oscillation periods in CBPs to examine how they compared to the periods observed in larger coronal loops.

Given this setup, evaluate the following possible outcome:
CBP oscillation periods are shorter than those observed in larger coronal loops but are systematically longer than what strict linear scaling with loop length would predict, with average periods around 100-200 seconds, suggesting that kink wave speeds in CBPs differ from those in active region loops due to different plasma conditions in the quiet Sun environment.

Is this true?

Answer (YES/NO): NO